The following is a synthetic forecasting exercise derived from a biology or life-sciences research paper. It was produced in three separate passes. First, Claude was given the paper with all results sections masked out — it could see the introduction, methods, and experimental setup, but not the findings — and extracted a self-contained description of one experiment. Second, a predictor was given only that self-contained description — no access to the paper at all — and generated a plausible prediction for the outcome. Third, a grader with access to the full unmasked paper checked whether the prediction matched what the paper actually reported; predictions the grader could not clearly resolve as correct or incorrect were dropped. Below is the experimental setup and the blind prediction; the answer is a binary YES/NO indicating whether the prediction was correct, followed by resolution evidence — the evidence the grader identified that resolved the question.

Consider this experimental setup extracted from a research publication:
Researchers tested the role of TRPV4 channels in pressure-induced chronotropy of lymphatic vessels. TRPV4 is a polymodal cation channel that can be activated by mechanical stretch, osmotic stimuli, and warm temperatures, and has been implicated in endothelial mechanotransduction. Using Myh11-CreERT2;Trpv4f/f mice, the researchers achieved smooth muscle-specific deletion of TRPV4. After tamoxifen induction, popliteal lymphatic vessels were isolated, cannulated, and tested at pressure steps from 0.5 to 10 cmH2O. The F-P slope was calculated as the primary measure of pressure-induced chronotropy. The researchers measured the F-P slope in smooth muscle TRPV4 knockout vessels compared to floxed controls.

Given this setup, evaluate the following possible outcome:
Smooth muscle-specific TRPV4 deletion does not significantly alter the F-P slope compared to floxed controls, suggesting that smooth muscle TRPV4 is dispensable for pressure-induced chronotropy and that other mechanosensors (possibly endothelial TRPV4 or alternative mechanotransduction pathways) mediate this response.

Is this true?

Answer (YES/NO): YES